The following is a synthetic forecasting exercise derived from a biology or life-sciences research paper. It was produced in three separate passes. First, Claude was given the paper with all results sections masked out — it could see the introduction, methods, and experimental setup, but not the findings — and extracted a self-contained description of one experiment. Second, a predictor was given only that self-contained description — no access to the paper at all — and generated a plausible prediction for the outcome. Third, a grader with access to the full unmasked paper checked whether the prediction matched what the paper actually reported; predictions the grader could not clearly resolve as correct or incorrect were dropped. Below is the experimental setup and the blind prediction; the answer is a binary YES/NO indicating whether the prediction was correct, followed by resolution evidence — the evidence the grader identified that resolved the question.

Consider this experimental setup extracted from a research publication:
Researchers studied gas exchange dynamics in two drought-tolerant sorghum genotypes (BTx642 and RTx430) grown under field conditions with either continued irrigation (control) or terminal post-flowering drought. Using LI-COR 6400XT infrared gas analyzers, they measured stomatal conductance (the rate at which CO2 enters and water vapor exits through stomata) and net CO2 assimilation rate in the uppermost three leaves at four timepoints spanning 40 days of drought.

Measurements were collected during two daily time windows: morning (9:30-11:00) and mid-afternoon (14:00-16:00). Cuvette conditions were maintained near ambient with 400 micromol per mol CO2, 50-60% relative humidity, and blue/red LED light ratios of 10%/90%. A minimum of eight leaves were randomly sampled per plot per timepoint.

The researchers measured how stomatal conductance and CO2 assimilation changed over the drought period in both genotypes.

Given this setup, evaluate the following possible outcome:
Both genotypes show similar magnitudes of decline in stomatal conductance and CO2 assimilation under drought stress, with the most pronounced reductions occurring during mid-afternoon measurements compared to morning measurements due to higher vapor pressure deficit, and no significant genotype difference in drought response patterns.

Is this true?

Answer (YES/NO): NO